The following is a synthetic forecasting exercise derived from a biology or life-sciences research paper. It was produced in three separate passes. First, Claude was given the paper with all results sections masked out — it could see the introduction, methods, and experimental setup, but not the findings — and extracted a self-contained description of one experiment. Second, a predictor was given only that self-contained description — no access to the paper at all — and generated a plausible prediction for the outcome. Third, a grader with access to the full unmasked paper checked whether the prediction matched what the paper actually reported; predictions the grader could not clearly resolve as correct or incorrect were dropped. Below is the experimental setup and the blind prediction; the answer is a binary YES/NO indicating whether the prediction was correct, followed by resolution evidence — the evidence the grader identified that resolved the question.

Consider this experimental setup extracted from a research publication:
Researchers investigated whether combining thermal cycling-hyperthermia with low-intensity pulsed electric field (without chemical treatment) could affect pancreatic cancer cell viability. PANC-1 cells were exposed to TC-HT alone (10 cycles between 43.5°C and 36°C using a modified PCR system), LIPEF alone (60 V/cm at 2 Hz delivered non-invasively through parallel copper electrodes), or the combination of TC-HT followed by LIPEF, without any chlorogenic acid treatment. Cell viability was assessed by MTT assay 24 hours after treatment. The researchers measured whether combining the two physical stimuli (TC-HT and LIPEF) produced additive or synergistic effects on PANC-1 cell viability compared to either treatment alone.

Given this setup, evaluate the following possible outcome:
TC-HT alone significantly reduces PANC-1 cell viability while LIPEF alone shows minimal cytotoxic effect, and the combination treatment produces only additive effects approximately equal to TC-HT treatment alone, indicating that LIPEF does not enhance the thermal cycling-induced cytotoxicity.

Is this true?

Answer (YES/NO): NO